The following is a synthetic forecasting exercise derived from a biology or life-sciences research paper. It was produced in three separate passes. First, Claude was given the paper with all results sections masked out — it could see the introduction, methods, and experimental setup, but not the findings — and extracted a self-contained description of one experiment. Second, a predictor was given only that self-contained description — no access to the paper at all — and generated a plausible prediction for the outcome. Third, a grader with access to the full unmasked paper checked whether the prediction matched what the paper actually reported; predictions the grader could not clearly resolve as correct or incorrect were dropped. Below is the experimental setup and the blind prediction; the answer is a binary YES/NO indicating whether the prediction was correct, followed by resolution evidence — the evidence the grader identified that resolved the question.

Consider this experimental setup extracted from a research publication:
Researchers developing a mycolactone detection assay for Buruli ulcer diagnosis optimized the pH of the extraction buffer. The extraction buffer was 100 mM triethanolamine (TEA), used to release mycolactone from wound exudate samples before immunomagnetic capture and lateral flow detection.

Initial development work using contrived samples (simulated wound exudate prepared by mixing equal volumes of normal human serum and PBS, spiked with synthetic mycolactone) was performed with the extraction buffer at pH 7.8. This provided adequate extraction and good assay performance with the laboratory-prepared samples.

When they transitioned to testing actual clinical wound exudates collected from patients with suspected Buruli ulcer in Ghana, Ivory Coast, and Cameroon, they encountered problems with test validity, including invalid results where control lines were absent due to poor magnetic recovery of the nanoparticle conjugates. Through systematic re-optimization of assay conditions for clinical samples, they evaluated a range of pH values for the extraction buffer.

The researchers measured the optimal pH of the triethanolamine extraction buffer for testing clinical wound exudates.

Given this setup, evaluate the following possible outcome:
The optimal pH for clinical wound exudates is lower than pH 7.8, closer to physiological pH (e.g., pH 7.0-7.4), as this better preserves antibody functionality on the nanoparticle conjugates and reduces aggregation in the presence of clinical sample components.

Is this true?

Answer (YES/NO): NO